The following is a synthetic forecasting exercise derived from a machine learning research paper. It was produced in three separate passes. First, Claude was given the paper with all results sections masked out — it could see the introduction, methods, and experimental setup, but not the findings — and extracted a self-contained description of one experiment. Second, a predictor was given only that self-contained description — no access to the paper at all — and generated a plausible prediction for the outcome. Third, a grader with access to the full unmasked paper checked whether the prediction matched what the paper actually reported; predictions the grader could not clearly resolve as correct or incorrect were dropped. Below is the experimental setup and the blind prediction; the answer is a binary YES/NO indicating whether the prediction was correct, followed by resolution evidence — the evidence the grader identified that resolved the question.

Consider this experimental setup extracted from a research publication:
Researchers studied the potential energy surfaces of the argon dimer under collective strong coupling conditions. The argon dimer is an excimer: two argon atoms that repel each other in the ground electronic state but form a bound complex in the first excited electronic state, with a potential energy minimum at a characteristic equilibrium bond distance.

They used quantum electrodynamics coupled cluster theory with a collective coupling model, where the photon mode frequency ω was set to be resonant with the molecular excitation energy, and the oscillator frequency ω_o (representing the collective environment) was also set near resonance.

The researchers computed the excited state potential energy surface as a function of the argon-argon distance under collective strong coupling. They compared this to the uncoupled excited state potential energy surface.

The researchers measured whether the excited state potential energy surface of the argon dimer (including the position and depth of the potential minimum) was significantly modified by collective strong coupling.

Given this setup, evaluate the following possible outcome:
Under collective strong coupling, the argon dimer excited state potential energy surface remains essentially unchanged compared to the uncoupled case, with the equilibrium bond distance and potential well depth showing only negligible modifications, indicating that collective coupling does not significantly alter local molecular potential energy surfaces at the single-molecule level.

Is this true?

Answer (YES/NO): YES